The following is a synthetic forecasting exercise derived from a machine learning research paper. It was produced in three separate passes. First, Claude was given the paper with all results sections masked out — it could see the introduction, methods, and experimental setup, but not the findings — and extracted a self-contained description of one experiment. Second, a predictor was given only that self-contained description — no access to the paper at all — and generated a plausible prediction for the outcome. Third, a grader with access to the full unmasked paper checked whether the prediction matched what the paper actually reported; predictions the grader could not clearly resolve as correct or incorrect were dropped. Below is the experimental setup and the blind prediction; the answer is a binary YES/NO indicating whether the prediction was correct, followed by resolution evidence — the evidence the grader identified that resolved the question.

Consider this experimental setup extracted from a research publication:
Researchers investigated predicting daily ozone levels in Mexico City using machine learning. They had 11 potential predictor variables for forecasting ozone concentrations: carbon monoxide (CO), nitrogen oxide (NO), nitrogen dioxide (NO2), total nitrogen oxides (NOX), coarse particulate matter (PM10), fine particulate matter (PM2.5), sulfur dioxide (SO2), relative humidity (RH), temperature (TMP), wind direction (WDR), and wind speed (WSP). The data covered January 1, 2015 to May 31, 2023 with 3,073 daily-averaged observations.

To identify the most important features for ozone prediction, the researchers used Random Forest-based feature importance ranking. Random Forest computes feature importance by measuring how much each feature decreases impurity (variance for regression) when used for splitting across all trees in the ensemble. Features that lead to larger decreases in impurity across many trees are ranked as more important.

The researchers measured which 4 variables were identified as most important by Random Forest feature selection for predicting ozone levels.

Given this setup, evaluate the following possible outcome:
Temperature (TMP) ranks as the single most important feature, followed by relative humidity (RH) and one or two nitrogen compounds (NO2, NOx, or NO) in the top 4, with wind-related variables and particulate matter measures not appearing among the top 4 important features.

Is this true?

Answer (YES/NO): NO